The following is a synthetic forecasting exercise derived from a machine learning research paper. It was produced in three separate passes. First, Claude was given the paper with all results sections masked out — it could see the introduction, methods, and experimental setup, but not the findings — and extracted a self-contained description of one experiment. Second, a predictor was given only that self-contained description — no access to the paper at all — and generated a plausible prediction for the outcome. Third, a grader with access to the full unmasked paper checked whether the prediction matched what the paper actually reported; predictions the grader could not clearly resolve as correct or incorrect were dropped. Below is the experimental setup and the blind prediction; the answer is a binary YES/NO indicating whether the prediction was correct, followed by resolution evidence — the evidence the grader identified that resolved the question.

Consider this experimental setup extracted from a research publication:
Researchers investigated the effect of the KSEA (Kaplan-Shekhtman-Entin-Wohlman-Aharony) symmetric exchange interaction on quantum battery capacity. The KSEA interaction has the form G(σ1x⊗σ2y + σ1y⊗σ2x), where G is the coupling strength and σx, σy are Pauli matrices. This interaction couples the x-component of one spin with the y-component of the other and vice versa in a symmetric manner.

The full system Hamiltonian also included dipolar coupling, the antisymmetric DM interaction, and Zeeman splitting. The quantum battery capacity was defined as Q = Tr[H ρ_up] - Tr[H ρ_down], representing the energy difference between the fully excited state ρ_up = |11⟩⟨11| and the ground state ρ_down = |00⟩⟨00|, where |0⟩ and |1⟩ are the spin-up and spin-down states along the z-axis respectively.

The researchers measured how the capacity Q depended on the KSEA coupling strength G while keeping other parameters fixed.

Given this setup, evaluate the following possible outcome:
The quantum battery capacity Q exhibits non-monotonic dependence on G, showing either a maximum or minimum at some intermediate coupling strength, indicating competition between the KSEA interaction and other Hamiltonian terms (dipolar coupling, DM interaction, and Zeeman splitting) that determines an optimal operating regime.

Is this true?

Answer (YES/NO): NO